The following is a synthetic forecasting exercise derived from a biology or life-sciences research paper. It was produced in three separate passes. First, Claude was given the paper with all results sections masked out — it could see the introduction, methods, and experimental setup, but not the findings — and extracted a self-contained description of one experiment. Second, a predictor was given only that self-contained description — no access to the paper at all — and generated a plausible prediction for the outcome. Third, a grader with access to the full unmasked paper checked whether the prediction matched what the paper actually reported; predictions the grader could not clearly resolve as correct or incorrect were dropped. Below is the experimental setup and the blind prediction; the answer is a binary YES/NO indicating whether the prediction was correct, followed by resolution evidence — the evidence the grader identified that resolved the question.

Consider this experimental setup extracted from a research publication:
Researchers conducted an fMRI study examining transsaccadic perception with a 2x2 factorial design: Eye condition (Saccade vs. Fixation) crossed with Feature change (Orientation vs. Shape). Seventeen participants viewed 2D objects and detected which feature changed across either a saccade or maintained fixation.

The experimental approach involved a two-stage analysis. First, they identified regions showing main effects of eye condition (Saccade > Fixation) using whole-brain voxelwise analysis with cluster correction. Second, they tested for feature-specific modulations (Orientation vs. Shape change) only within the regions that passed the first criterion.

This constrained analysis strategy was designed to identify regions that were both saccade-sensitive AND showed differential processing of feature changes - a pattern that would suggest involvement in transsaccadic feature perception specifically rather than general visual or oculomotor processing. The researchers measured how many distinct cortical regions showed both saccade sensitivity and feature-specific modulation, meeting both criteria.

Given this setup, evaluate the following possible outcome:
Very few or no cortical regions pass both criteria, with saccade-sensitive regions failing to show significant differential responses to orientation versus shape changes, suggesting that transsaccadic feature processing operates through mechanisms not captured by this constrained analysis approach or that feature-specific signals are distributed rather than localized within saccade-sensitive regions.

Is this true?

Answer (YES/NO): NO